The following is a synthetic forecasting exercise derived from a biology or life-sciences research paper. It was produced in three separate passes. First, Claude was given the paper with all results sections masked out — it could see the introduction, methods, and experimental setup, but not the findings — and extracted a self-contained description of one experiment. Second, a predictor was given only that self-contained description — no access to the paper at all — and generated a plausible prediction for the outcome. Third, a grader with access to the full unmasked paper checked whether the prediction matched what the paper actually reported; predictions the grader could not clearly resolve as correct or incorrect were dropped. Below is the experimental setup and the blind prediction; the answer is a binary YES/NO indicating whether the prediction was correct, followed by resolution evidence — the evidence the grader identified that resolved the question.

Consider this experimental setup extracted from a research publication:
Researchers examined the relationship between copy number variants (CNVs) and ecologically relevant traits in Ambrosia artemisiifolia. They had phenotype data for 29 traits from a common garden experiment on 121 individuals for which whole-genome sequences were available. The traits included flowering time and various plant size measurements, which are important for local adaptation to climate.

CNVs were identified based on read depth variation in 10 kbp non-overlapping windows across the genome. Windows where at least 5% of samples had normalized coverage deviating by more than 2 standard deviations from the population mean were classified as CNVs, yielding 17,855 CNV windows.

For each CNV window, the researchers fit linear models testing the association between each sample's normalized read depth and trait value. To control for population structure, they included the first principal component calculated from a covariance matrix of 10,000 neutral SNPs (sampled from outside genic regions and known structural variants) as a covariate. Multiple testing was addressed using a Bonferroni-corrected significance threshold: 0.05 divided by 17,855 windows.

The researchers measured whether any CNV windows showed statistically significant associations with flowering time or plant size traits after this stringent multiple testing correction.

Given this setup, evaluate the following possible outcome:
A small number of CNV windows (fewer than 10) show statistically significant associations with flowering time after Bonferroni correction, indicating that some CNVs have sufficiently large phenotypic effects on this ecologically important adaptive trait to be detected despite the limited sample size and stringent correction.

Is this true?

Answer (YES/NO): YES